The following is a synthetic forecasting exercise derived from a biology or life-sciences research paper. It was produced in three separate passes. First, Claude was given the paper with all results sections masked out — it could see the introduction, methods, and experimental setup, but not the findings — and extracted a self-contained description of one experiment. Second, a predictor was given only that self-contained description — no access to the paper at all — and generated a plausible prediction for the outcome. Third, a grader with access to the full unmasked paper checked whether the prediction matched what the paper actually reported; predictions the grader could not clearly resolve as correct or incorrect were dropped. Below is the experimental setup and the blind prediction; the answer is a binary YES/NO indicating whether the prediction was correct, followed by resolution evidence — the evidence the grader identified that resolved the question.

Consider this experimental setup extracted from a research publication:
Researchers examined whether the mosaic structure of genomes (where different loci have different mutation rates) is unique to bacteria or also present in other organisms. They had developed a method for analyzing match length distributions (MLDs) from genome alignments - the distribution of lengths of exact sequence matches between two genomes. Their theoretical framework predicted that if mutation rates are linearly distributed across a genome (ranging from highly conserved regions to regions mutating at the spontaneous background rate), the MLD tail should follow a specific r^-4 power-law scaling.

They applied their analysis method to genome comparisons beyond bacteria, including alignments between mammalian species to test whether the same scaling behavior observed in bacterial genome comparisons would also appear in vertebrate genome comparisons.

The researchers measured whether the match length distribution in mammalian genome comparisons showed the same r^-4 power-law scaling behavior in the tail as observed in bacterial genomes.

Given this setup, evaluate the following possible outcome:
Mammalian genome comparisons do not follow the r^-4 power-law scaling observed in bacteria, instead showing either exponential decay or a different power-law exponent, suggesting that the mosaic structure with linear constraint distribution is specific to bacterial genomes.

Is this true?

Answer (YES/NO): NO